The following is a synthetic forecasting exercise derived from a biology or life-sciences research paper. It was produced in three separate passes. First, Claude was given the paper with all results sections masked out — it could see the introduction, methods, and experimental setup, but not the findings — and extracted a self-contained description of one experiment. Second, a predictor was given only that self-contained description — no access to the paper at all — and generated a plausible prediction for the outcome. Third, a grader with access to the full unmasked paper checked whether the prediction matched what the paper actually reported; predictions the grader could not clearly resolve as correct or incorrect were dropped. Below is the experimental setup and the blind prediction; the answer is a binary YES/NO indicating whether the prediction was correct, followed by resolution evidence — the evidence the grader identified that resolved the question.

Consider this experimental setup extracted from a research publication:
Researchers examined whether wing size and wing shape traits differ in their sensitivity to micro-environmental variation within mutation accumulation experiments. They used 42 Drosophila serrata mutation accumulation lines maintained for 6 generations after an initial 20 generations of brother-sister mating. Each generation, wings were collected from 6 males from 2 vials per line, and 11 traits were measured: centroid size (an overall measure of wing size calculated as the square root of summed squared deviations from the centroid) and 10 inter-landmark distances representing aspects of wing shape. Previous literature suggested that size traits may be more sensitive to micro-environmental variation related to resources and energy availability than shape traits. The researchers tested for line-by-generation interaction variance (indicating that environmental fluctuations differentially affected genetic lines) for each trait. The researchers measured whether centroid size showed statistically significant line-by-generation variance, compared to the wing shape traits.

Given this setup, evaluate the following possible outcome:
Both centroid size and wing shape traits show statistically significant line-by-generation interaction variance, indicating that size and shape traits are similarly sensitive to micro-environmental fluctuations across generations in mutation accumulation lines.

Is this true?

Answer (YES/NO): NO